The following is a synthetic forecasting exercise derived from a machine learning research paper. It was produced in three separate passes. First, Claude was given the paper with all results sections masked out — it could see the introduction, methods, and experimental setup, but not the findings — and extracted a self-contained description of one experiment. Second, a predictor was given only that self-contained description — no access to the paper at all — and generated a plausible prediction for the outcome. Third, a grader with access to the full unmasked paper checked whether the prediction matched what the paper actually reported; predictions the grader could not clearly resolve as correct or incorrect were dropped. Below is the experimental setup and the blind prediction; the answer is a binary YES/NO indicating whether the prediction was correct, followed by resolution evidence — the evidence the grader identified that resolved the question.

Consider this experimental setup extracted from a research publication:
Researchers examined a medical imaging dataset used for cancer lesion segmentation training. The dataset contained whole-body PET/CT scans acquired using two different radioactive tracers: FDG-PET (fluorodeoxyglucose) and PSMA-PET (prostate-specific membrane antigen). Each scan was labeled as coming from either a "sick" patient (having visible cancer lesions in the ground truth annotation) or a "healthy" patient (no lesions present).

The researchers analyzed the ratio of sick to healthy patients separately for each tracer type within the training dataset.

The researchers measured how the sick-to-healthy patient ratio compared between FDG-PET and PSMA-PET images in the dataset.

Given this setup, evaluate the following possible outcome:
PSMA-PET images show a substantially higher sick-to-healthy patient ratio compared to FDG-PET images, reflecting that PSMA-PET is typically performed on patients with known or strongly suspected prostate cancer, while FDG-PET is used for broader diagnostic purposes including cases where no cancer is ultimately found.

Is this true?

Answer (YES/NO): YES